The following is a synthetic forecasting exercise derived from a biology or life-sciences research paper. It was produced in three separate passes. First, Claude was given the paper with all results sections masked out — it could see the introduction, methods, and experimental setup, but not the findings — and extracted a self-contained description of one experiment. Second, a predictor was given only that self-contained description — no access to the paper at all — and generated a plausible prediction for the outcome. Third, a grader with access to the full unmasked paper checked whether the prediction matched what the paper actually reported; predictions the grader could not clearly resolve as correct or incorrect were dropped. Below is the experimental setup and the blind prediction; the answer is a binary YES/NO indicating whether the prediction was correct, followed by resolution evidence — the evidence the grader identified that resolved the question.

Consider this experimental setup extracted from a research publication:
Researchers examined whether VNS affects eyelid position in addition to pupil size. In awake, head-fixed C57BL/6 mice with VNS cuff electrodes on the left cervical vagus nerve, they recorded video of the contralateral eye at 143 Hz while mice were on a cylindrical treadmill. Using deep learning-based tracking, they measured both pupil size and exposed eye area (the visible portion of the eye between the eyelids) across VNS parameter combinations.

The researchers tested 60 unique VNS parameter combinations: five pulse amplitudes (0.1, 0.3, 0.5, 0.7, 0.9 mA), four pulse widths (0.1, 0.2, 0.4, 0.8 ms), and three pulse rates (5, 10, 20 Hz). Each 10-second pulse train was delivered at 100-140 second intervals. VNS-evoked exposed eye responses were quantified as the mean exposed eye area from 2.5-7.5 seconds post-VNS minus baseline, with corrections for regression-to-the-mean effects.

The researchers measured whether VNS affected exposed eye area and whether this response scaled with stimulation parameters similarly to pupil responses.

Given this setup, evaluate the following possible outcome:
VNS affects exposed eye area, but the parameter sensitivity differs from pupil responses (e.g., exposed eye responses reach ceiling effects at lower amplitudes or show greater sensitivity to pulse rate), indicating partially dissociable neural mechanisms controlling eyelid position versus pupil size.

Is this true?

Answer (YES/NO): NO